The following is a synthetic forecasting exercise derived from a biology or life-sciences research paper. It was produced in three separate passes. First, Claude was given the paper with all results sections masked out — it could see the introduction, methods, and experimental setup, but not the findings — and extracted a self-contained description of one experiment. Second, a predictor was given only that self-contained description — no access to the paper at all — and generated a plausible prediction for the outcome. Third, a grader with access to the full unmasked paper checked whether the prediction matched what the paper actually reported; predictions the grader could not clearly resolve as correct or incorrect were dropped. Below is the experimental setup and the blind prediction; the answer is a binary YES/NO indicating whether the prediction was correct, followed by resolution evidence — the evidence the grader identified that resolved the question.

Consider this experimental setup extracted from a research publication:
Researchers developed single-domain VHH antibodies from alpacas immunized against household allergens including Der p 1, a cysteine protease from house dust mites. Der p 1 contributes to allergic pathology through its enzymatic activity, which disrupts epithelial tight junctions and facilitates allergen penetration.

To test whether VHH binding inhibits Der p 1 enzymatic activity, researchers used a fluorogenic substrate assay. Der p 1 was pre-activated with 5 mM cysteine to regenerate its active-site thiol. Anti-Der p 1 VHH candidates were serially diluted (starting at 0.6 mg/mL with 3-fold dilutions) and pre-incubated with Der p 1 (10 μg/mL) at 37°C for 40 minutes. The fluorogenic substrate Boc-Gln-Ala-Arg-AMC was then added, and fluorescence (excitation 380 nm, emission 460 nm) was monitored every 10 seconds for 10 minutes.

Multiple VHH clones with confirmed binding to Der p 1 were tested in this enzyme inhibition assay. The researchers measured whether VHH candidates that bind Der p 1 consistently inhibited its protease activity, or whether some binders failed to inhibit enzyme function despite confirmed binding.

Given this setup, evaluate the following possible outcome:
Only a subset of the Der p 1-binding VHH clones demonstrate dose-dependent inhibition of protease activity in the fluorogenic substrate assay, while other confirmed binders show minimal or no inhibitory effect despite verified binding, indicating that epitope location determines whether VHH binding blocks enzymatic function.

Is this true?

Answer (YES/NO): YES